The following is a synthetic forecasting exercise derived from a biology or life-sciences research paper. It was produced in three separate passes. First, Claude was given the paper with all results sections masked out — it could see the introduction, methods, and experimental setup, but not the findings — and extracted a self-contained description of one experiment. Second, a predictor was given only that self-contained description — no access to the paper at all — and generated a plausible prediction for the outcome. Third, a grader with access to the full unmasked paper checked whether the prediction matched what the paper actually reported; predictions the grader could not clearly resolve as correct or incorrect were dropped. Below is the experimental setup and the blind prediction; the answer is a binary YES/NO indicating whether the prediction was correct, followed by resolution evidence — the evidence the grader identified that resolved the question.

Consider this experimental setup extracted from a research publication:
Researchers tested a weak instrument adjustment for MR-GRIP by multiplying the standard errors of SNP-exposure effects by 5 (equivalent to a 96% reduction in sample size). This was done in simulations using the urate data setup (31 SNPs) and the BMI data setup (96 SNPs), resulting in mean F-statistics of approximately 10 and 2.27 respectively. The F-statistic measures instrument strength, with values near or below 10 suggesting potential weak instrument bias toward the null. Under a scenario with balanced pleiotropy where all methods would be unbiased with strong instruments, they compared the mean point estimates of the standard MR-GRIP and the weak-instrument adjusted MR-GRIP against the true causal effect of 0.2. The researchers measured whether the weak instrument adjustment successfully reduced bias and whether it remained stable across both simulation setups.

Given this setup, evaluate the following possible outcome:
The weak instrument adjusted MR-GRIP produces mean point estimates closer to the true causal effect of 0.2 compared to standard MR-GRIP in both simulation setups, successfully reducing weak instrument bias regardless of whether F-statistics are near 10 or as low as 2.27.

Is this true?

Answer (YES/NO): NO